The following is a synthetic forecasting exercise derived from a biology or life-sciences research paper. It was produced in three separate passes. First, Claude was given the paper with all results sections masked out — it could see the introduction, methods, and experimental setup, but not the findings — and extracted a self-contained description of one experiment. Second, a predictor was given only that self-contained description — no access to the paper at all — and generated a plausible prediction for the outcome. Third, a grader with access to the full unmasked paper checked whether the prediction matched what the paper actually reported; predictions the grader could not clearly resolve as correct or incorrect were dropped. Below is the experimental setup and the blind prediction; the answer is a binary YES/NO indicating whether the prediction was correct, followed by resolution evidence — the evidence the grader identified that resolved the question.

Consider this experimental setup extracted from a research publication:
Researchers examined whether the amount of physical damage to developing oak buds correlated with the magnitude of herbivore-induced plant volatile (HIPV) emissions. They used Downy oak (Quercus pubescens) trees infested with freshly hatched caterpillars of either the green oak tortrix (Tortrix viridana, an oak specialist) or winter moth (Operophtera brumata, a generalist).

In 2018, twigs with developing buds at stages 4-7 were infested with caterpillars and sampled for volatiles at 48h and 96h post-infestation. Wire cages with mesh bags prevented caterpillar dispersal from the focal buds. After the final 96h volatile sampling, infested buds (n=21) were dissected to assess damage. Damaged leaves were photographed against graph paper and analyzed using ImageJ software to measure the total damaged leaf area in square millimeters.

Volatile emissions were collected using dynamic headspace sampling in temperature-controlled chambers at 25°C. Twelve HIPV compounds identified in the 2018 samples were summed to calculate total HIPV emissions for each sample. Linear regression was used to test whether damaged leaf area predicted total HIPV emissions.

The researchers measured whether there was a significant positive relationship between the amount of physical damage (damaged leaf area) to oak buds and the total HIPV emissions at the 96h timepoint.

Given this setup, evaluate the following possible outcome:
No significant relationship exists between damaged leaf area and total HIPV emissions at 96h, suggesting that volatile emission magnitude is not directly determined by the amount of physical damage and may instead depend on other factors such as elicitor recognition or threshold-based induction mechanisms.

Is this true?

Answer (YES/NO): NO